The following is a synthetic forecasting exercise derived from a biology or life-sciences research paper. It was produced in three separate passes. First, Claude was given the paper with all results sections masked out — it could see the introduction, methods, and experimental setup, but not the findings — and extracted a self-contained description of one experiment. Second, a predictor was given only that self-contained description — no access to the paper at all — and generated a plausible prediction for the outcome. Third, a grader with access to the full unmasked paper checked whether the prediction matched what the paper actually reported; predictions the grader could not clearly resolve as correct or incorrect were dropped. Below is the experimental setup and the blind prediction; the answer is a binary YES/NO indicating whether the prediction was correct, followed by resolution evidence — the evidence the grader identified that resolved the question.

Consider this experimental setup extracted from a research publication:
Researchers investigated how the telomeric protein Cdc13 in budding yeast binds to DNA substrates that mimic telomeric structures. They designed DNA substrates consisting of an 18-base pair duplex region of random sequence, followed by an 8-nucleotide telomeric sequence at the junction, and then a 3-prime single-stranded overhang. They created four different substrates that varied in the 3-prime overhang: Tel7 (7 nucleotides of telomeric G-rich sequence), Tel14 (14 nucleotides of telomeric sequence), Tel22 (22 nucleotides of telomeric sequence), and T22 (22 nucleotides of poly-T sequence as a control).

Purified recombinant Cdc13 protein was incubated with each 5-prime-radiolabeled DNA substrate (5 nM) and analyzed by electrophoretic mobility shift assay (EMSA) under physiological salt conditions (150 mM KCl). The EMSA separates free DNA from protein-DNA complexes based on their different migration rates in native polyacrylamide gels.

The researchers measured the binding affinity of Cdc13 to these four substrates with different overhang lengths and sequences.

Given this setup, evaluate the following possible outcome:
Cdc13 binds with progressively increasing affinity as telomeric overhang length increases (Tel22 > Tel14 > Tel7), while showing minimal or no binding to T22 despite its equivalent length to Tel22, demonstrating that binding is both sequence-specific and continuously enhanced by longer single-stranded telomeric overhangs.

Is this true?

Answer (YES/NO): NO